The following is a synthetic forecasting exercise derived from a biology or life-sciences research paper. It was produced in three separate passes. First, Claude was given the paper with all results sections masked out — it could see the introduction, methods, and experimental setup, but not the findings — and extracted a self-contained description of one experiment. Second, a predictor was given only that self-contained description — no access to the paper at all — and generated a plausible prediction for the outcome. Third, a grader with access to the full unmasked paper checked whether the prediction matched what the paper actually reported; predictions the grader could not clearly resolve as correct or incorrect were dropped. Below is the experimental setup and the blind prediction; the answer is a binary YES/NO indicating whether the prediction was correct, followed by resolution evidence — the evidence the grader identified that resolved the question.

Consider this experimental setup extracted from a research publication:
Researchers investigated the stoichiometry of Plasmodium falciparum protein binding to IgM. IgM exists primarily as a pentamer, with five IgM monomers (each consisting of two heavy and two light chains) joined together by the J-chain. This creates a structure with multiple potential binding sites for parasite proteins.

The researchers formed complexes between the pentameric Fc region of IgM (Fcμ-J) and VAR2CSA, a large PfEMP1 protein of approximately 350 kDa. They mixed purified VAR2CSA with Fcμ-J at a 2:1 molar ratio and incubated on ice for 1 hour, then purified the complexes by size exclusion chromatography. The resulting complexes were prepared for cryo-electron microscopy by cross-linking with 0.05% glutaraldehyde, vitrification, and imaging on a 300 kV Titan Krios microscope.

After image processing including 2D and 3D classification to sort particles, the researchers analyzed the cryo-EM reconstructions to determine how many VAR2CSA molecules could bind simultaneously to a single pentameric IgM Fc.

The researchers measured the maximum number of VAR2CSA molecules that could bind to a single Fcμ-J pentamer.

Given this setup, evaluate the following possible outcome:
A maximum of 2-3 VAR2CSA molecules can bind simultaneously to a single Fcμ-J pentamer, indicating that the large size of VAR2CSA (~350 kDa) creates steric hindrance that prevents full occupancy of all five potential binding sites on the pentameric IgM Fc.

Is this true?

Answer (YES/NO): NO